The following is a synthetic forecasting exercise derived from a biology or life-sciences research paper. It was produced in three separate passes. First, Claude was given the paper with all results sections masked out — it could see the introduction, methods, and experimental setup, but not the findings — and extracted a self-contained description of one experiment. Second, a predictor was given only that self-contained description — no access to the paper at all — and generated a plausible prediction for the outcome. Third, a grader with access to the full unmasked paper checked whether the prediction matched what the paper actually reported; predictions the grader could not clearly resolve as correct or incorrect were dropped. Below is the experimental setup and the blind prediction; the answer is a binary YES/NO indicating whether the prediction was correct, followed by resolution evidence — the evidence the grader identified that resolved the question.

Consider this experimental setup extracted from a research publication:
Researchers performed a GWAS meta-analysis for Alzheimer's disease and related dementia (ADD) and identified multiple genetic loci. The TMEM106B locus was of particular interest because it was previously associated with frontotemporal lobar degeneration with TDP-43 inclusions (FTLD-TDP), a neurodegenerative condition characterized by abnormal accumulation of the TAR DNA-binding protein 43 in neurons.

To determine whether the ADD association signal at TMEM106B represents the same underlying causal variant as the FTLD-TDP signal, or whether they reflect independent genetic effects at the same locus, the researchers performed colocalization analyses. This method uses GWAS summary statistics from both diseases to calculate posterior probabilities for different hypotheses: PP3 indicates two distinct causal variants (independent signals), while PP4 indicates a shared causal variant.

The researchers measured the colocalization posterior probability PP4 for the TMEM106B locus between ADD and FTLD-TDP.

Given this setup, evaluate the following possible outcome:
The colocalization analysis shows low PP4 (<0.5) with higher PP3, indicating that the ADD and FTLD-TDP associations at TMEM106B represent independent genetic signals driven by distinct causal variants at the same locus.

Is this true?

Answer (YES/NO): NO